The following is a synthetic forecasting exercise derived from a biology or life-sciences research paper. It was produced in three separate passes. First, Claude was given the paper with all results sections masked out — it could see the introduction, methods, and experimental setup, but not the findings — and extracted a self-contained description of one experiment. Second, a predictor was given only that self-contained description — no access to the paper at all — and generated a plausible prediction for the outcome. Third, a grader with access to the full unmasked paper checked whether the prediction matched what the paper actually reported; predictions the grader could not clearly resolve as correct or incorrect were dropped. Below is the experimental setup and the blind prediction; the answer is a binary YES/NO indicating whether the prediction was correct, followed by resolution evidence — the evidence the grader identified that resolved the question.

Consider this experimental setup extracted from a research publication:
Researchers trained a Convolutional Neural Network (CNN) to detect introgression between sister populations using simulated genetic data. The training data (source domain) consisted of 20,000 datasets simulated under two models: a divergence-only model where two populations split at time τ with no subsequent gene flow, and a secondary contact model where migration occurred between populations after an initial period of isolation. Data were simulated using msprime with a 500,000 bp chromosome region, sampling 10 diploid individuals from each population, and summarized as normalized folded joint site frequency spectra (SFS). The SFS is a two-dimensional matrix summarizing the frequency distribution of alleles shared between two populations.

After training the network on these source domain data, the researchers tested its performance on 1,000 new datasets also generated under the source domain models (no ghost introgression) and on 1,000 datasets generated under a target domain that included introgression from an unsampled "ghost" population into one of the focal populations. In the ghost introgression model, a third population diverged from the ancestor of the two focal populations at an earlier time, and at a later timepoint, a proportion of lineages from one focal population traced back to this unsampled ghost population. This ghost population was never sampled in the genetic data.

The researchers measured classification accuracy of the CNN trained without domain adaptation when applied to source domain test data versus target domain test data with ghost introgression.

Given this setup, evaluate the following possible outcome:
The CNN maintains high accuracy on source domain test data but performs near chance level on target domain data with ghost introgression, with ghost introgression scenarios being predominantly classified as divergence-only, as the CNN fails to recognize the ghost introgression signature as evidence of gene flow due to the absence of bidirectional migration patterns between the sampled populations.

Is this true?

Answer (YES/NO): NO